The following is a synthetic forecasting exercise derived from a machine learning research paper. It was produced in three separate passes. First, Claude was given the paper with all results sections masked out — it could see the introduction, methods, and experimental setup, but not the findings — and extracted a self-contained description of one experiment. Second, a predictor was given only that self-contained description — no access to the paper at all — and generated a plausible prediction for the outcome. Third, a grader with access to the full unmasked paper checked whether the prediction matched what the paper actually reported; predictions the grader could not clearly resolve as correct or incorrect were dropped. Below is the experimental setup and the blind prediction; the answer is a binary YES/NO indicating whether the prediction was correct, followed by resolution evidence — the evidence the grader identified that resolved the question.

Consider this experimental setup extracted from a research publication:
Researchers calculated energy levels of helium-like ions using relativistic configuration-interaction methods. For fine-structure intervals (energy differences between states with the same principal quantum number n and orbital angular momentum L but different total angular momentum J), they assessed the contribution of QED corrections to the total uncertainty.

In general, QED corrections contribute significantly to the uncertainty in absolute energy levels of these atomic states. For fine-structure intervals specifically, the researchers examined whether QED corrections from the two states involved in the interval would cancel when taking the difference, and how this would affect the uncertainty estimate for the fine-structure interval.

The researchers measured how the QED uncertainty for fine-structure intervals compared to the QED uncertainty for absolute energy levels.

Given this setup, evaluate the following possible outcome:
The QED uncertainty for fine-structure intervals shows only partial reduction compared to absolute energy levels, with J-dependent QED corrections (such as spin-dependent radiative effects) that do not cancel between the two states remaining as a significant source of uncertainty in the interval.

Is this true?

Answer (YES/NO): NO